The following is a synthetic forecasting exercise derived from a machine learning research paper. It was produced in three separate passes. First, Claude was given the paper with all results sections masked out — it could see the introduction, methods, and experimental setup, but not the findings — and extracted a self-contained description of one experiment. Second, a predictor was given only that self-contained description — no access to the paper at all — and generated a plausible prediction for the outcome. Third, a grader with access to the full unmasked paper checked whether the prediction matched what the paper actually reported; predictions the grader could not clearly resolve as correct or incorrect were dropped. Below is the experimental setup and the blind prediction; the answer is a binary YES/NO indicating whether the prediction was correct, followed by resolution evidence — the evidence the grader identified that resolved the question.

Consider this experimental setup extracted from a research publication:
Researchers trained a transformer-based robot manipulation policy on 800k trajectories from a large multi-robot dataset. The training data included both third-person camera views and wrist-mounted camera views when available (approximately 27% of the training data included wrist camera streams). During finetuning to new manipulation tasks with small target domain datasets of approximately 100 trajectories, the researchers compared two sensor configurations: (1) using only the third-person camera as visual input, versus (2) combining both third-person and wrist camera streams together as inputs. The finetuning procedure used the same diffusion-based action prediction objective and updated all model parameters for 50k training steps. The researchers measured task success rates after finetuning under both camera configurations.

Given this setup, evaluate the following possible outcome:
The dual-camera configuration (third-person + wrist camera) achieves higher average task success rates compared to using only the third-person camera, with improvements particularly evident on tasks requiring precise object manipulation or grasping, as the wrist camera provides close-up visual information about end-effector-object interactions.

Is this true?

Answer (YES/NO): NO